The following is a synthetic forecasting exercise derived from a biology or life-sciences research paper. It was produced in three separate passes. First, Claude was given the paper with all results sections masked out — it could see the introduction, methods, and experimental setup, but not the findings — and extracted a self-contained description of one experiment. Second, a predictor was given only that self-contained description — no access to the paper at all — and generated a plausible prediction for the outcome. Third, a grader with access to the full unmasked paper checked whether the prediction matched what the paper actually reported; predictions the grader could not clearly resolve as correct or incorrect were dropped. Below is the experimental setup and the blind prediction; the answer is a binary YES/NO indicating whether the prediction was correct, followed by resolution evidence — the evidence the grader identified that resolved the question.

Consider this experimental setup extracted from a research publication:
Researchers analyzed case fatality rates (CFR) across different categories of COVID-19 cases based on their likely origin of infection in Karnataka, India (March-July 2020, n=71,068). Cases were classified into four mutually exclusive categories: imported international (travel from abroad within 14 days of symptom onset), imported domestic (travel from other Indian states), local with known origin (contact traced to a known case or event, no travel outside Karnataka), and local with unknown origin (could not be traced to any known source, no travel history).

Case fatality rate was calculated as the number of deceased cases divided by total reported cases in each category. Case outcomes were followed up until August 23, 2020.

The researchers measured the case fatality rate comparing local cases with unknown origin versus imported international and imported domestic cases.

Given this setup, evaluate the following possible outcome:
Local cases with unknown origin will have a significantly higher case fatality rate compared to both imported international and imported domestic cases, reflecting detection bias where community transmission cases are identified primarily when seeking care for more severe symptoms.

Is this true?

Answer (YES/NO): YES